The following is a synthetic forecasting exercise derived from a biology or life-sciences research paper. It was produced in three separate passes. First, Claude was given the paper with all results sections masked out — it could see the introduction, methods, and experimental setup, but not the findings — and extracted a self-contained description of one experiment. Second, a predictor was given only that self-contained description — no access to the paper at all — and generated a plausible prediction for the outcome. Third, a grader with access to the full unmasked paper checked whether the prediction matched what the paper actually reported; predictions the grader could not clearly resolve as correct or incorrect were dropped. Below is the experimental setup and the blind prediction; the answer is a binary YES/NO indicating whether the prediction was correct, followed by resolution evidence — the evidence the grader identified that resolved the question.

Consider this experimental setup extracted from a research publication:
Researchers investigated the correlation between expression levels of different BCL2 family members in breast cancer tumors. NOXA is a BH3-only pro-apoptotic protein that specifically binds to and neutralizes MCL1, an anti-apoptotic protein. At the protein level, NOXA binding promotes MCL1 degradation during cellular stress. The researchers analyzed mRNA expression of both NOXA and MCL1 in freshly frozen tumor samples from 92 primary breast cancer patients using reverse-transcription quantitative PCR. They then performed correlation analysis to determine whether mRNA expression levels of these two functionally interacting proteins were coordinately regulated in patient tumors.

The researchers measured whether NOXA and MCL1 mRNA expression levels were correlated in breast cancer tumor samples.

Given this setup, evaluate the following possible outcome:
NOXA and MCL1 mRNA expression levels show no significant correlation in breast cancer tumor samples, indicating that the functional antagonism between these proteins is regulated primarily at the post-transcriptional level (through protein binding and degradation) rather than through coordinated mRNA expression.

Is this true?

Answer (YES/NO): YES